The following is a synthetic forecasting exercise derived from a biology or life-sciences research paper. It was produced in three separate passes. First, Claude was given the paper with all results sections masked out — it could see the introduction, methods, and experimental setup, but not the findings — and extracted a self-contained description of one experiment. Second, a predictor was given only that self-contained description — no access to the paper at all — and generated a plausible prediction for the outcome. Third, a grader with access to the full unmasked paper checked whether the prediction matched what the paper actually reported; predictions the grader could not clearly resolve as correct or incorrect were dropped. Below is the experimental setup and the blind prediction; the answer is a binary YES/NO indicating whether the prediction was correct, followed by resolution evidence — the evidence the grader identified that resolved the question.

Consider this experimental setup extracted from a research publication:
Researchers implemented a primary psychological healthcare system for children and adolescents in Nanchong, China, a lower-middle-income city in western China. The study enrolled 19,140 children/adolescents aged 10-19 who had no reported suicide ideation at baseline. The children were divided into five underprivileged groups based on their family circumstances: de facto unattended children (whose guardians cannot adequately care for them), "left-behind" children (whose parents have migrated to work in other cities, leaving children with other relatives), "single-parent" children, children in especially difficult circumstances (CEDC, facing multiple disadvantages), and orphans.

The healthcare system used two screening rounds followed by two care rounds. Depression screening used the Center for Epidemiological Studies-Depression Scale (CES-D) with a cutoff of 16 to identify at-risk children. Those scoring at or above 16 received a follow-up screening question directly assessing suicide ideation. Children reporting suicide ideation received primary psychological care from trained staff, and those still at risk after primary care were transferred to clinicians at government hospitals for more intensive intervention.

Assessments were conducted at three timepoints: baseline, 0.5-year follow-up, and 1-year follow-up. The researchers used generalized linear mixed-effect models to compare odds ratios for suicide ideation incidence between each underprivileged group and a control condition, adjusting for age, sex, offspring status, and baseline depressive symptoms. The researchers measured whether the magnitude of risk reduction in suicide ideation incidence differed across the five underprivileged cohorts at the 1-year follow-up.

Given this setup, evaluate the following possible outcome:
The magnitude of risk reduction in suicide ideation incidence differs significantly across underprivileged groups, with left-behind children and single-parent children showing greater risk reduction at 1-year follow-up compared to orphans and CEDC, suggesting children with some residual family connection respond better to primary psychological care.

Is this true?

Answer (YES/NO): NO